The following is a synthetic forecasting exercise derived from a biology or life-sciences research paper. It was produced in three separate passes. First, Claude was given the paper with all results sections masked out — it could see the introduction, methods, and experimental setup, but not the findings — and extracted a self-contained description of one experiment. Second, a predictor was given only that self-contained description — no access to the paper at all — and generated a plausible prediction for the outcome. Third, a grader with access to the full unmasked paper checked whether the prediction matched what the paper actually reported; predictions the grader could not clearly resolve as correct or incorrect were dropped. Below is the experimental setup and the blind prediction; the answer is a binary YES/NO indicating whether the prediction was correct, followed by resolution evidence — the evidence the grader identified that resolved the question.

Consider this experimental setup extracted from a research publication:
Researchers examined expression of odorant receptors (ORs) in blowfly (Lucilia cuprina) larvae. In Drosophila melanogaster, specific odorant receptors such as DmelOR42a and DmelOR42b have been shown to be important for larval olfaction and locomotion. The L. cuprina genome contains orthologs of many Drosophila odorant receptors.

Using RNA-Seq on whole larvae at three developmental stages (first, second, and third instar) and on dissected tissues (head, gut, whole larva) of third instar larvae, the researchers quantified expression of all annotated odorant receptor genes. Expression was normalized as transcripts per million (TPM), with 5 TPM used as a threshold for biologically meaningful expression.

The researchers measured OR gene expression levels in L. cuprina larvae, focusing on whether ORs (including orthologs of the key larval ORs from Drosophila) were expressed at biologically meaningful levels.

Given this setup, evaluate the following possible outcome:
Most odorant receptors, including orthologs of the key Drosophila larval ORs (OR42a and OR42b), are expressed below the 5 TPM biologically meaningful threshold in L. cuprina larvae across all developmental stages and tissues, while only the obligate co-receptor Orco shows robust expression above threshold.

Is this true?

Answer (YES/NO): NO